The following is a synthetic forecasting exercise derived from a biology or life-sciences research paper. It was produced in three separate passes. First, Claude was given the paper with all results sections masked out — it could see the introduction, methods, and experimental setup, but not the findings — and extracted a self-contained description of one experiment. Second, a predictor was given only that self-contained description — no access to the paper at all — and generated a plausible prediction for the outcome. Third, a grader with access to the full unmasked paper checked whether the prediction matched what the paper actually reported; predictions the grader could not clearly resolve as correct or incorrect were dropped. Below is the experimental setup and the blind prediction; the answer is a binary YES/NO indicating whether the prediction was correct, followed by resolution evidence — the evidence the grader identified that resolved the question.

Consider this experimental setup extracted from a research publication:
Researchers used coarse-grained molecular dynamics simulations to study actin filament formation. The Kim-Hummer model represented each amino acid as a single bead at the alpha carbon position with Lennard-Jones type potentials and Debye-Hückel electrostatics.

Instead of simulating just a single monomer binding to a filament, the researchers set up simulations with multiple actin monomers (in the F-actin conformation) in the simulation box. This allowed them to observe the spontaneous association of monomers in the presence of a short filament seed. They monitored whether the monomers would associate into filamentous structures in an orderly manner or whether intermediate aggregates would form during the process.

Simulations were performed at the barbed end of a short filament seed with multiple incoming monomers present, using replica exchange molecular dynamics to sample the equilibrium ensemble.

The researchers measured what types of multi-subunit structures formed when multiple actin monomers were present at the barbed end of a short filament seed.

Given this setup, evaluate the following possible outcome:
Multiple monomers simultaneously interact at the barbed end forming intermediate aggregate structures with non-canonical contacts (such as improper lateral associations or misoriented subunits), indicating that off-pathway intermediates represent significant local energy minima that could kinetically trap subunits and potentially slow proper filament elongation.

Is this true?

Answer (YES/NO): YES